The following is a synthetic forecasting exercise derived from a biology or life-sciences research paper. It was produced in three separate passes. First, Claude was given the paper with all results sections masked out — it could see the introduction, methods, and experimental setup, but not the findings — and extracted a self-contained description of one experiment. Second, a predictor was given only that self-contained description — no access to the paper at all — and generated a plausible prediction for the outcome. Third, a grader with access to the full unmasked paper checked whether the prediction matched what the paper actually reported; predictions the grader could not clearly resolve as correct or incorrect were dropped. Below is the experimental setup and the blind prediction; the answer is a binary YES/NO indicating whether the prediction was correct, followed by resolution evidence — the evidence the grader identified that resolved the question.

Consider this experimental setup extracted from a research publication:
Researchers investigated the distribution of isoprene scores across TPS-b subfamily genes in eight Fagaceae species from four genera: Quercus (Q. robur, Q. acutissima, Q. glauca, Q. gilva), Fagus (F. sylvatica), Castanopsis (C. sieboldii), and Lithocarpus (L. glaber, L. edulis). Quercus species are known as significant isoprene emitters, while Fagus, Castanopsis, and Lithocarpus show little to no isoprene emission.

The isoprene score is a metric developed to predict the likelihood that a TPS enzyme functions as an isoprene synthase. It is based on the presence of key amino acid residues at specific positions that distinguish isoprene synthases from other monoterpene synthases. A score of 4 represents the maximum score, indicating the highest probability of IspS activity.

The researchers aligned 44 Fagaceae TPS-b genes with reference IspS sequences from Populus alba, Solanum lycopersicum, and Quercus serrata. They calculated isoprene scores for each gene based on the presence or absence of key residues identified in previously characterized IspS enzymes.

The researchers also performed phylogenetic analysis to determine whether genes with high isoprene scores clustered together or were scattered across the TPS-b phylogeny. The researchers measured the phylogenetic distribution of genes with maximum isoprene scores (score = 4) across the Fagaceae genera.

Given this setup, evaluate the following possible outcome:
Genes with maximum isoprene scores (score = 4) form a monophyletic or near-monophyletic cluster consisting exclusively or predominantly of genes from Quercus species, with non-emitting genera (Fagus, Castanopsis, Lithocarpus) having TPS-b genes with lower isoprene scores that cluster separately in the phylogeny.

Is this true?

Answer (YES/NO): NO